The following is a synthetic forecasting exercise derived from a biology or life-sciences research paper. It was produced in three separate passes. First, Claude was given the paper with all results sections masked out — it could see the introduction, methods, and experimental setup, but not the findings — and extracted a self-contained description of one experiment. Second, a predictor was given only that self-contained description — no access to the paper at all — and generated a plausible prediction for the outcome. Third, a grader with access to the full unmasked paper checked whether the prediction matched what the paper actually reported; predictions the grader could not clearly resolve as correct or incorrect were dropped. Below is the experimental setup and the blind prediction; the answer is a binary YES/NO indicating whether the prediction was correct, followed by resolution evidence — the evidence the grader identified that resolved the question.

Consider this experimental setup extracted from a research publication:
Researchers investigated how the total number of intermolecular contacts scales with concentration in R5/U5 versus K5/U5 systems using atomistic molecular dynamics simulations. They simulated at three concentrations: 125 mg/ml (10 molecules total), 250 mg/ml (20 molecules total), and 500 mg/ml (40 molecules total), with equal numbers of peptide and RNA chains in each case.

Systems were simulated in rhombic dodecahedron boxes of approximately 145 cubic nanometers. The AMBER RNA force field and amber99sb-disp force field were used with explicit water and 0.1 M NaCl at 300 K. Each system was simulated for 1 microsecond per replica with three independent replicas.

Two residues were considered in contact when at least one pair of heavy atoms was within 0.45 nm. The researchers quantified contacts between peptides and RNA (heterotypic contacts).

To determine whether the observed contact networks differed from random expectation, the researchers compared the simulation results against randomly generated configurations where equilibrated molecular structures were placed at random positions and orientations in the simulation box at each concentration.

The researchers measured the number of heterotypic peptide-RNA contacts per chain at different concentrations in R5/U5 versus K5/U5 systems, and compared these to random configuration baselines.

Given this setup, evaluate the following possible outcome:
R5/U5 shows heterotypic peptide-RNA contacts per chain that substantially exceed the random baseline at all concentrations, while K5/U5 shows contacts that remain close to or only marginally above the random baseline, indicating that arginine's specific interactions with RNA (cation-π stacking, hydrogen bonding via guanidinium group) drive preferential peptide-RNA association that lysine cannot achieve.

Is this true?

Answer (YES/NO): NO